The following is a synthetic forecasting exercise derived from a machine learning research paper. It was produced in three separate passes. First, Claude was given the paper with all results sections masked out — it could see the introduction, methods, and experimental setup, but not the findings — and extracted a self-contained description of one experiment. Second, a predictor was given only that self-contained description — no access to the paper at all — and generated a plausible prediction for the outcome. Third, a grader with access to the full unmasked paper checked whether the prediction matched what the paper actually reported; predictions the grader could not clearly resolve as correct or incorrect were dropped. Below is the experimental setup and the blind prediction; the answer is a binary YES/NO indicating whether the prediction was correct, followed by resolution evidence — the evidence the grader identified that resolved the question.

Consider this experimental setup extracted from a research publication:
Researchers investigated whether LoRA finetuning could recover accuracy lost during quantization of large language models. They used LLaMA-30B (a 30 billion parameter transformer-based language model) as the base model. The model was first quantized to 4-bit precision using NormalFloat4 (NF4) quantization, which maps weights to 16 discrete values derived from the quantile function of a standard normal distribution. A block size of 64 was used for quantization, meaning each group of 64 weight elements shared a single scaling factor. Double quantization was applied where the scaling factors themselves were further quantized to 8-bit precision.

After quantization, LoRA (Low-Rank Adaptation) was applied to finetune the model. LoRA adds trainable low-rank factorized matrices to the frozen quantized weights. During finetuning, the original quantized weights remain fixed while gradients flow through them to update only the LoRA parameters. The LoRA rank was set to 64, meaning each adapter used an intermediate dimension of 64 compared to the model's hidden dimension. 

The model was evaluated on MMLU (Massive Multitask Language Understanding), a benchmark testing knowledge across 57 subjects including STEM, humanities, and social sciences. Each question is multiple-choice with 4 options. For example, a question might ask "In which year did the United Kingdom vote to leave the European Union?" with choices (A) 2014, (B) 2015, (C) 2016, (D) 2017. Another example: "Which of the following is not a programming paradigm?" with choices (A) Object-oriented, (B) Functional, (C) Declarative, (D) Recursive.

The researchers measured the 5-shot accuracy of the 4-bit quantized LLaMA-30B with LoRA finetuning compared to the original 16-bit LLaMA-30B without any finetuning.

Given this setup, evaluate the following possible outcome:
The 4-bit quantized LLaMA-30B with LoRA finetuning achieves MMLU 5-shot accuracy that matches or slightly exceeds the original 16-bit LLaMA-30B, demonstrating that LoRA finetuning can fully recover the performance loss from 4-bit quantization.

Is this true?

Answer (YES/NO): NO